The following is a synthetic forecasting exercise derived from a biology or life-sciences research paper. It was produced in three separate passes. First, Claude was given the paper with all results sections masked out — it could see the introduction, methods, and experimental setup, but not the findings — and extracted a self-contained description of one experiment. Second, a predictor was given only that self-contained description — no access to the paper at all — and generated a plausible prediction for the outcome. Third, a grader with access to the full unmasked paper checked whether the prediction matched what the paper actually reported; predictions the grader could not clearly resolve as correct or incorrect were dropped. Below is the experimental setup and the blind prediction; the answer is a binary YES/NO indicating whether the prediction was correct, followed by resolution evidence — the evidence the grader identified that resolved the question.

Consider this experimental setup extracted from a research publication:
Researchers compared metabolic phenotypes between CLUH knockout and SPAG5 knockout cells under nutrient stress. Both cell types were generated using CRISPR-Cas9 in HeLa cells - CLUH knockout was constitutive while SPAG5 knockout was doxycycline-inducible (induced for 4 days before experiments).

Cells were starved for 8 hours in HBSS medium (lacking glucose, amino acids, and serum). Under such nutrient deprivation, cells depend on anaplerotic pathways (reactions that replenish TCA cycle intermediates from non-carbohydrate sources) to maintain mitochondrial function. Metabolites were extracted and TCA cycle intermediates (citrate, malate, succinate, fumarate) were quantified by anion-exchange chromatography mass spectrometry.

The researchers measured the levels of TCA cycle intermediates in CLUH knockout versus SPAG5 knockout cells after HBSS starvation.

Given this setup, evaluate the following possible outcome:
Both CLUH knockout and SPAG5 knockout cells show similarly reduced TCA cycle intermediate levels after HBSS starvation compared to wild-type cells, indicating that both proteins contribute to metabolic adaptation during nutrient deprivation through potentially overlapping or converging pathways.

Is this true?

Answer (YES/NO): NO